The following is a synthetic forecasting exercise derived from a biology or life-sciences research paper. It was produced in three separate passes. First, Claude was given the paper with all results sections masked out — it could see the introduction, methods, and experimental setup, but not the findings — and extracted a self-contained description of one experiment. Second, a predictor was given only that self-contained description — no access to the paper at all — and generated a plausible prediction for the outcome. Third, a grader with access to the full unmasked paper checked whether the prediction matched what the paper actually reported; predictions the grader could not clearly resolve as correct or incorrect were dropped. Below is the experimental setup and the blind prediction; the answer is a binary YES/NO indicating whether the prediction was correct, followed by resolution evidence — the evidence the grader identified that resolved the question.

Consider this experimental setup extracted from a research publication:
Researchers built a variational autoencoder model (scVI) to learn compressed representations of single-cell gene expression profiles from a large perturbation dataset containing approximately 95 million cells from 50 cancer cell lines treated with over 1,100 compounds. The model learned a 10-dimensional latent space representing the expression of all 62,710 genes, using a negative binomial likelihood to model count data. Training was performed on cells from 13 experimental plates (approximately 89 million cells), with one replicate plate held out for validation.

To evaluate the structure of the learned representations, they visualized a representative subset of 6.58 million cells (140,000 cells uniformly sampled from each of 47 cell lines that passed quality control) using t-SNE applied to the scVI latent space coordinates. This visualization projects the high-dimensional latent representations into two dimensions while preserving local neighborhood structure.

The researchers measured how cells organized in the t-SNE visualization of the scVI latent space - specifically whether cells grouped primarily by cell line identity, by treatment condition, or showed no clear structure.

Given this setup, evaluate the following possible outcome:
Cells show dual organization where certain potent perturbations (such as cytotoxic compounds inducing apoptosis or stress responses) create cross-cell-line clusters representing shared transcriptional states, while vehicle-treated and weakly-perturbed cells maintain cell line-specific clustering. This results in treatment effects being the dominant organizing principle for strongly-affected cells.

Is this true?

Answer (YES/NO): NO